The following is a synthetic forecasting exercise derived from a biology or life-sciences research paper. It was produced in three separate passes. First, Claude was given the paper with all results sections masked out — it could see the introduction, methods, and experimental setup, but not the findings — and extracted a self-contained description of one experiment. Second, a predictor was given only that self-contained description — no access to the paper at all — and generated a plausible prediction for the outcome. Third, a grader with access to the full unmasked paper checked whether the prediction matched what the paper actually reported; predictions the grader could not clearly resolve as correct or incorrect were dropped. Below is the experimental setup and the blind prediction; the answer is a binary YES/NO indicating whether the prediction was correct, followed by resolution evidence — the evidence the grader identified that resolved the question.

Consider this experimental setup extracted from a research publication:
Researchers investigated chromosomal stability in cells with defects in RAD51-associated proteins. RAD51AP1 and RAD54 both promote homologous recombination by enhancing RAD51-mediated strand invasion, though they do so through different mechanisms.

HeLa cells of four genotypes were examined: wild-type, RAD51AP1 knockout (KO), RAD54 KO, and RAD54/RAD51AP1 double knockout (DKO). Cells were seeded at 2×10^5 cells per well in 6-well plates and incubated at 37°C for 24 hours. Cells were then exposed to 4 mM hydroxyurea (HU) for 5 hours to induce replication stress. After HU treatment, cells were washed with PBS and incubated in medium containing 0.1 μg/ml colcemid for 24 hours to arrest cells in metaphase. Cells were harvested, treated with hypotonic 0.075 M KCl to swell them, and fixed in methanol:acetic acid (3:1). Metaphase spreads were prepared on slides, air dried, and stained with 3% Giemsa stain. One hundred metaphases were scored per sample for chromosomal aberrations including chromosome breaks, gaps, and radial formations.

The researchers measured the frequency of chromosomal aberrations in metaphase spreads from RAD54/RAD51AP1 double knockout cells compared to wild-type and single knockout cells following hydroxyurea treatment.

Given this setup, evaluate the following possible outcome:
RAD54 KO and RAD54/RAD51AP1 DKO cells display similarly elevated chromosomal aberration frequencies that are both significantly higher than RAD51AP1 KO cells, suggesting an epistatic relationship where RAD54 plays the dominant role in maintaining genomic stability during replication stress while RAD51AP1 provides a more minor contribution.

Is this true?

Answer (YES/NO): NO